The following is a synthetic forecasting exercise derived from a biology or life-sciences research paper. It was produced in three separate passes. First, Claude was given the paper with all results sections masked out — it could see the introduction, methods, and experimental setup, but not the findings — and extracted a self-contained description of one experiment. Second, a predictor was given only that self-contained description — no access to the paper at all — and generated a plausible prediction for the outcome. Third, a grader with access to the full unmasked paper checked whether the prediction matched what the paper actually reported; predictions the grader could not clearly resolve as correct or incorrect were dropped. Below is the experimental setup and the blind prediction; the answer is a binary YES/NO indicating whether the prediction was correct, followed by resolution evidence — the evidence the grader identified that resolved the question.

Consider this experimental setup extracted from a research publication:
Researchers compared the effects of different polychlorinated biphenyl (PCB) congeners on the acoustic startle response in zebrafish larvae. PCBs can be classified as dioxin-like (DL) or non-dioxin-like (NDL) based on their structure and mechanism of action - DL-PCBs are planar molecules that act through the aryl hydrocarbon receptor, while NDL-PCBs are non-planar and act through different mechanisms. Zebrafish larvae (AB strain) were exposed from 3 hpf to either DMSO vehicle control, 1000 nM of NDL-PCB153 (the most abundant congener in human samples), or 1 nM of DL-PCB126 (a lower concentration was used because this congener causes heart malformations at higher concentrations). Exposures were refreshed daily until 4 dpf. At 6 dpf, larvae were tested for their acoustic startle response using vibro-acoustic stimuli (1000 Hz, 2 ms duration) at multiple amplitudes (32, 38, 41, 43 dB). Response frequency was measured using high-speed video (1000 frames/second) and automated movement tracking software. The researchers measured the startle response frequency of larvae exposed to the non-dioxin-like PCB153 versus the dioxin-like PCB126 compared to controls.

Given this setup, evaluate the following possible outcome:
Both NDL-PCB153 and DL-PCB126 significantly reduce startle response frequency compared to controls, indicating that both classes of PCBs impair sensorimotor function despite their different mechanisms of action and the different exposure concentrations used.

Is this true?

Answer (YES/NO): NO